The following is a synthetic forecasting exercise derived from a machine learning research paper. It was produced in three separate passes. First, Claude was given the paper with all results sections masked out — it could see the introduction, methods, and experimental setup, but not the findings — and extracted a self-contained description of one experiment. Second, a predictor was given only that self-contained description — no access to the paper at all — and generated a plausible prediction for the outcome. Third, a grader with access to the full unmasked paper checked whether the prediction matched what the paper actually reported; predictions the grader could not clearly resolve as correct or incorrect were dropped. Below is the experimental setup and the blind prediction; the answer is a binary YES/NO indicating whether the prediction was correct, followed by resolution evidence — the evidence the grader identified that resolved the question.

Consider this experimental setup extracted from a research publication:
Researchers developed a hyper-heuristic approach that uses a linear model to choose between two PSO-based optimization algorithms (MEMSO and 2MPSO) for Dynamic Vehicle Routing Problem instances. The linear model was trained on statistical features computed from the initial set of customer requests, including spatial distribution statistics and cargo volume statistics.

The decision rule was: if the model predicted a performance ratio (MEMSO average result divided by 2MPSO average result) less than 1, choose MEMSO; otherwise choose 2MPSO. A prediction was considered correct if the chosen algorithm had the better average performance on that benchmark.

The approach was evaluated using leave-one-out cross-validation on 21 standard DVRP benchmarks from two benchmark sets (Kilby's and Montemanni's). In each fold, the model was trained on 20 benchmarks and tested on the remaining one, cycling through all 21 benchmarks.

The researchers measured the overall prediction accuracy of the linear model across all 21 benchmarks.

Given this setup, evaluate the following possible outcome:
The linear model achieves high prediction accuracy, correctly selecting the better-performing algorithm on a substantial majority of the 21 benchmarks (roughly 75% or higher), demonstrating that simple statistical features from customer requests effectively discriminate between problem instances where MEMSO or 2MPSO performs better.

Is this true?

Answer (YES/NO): NO